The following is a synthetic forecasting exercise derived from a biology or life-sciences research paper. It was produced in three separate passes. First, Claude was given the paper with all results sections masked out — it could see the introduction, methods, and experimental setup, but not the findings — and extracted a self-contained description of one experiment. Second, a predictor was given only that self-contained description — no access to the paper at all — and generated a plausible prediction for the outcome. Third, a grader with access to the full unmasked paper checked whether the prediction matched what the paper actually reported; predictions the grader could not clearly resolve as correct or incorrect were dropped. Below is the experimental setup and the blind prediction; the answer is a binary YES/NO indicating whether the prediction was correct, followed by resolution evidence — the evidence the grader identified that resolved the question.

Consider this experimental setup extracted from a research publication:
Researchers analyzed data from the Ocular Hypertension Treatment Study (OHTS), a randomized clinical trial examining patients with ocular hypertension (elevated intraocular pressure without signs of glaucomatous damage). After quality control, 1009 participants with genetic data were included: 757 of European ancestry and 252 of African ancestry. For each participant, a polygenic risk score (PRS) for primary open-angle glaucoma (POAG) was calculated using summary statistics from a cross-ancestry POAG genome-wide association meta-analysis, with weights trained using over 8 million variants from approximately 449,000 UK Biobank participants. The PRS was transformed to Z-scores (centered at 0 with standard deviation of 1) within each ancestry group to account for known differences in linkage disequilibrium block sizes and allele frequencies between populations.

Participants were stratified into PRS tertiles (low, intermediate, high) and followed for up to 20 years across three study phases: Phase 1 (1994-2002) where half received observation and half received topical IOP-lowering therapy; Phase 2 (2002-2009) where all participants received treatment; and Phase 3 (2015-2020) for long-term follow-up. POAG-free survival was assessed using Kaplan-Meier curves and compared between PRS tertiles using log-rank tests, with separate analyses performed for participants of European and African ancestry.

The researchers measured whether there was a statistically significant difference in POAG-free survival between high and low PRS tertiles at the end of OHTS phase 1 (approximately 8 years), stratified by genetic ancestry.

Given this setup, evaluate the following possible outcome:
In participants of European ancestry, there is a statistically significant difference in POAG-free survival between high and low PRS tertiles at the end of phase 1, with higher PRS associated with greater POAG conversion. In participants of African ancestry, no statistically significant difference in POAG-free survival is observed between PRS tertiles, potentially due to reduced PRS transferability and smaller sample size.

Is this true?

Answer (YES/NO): YES